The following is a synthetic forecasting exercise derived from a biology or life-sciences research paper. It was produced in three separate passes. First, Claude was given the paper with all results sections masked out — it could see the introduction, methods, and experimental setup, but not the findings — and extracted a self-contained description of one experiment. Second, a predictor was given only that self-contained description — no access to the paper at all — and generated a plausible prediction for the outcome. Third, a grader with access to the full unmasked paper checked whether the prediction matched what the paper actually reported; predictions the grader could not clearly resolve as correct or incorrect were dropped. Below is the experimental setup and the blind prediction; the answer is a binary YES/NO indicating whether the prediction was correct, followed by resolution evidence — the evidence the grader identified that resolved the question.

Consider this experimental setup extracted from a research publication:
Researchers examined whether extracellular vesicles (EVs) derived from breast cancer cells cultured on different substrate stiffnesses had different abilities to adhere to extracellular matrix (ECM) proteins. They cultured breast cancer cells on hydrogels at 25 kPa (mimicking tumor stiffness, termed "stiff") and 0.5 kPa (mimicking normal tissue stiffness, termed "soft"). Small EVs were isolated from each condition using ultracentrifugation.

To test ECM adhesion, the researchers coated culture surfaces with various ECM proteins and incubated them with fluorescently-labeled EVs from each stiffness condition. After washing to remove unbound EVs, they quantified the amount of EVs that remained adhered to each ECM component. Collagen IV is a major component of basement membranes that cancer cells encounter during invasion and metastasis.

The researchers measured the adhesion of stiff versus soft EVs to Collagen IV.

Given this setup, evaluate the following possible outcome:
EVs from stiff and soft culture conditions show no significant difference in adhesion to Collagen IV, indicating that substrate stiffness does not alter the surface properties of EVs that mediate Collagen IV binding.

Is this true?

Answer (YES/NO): NO